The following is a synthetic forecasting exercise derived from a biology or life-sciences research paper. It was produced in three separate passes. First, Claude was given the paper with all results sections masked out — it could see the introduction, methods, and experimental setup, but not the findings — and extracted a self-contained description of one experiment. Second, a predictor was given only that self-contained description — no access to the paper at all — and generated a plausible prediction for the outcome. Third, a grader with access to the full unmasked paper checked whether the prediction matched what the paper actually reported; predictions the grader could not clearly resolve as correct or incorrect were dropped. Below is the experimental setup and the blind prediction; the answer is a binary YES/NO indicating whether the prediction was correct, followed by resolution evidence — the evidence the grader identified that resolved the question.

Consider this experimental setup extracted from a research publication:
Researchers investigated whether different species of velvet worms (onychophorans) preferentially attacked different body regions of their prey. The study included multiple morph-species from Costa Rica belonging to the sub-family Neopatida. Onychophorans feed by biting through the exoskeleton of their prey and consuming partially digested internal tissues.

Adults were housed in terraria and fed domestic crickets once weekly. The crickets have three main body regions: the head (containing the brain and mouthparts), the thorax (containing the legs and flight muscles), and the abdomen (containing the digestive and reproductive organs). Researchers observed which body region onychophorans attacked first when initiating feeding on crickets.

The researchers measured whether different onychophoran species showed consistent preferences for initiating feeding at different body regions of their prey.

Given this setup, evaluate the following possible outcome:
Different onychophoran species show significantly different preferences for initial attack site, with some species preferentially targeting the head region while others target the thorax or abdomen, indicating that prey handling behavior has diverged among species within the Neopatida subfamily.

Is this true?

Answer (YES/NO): YES